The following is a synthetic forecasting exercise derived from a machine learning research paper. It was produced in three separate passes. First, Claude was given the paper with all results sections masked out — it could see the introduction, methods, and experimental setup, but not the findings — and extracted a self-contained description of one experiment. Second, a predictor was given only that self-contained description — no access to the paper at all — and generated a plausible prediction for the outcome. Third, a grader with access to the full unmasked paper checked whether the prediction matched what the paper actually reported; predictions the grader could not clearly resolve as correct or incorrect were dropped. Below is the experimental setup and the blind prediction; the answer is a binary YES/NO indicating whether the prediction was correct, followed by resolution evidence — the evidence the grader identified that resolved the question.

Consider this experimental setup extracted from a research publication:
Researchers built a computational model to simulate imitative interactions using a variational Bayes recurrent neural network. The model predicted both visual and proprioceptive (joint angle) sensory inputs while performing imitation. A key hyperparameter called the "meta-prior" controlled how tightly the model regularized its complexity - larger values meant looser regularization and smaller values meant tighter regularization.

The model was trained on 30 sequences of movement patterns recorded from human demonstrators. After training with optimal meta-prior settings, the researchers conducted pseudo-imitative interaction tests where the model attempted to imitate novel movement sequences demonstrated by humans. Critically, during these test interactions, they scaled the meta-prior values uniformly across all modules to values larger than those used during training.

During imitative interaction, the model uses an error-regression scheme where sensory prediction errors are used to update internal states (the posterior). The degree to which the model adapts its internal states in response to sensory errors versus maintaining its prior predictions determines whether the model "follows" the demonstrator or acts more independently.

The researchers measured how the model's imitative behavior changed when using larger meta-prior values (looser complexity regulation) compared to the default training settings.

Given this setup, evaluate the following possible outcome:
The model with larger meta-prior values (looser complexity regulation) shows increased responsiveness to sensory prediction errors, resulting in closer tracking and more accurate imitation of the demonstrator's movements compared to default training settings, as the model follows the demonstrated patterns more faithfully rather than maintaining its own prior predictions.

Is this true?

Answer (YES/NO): NO